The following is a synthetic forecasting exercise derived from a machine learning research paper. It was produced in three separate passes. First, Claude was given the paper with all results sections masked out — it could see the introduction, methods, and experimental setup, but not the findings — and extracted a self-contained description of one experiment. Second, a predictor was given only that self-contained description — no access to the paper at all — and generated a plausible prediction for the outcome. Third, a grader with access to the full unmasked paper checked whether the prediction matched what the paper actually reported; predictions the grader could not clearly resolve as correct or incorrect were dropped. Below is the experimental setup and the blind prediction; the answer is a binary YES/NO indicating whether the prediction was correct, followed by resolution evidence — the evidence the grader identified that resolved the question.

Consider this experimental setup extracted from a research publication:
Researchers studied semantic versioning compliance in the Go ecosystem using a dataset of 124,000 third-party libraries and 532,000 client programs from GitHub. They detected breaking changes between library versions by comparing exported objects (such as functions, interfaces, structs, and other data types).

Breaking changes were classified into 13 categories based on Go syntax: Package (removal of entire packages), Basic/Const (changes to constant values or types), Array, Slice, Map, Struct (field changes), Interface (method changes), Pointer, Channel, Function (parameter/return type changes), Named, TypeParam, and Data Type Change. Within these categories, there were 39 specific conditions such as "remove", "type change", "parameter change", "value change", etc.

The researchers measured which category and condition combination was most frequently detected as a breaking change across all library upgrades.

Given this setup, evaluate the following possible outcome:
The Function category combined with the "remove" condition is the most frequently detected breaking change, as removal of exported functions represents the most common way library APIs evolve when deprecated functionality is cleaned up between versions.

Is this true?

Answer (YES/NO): YES